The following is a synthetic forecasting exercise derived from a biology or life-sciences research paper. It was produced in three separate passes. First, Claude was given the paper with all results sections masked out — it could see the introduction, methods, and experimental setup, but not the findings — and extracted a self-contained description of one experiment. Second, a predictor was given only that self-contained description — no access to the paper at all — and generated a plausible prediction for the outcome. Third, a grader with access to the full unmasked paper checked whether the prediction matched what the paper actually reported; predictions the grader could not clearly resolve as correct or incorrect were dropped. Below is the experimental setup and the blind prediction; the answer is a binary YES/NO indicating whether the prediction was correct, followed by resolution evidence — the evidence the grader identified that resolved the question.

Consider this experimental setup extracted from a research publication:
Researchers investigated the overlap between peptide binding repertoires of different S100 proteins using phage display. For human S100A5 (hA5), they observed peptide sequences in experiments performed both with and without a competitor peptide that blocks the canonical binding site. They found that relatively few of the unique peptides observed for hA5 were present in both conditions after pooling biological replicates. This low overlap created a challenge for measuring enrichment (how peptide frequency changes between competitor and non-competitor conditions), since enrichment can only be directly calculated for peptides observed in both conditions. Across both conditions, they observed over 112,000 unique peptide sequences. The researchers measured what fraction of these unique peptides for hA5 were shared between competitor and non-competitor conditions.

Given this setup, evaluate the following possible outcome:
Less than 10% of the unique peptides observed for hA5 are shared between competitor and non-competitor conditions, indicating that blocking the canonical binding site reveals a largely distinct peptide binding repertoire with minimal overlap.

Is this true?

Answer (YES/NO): YES